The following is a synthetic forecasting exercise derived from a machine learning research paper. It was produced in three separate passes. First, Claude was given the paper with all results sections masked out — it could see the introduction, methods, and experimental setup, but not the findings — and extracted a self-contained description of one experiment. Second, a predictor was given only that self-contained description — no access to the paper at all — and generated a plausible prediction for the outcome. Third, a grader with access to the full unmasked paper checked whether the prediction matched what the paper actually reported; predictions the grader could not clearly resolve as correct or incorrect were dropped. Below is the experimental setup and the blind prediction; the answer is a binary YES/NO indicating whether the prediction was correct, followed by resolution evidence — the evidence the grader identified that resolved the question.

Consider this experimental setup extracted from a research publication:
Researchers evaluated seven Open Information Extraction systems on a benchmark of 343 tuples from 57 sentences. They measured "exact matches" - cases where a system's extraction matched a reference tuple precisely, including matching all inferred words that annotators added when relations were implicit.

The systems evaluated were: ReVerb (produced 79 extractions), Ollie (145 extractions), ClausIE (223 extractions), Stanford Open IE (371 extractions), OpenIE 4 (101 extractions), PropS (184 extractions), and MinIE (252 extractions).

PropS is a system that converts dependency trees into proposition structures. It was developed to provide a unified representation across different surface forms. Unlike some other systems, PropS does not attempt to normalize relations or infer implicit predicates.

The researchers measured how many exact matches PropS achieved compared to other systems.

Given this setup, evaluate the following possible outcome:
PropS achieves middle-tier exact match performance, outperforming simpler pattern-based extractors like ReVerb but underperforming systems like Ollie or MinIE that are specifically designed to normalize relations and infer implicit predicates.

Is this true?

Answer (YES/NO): NO